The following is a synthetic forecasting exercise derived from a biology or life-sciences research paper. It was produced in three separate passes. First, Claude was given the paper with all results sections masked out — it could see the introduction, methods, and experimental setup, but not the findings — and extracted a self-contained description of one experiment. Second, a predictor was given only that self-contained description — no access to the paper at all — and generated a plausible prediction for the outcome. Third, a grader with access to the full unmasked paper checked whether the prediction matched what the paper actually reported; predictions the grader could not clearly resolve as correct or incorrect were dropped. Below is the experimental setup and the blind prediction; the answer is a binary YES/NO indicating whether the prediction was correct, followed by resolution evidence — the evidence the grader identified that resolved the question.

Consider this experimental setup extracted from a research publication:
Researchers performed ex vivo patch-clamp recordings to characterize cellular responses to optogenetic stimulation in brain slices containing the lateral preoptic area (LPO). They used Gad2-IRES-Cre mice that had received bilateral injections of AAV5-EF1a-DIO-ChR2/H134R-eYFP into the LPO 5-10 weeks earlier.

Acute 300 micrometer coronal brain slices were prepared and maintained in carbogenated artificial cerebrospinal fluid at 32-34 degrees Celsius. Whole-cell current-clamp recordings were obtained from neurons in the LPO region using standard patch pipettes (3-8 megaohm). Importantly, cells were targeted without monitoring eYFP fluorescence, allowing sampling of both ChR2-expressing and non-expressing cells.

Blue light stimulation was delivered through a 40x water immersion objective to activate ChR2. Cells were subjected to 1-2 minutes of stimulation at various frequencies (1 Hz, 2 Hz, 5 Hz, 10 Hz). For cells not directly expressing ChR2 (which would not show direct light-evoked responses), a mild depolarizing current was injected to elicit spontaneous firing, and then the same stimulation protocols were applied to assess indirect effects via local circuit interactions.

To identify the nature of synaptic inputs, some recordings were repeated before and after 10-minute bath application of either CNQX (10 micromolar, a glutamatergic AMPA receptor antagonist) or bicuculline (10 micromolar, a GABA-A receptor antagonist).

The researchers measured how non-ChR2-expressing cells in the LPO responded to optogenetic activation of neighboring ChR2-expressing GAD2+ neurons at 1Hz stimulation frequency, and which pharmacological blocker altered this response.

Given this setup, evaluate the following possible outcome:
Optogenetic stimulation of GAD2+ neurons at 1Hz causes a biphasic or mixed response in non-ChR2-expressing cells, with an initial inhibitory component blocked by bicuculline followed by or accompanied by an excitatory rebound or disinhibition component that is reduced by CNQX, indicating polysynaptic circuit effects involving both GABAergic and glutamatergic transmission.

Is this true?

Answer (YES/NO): NO